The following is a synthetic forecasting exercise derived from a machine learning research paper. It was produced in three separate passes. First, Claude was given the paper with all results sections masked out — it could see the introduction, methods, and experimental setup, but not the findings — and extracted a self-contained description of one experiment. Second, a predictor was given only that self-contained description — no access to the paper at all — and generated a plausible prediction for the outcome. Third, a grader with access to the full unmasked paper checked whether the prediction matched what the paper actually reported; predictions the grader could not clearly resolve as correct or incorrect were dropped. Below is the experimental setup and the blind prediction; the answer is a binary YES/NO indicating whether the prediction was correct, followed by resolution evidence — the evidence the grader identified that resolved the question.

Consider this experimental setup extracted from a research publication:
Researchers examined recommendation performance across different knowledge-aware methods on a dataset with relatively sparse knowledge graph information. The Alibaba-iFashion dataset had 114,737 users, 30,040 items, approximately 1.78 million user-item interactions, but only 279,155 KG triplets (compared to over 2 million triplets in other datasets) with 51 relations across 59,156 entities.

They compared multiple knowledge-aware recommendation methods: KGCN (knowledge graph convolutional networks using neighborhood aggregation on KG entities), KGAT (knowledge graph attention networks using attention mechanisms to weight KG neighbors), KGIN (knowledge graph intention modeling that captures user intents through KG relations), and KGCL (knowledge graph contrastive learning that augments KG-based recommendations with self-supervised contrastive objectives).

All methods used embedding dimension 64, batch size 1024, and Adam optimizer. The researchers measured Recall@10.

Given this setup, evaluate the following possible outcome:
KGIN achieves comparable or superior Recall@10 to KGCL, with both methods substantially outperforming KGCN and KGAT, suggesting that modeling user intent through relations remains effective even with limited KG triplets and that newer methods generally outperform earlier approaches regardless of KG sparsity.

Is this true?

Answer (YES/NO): NO